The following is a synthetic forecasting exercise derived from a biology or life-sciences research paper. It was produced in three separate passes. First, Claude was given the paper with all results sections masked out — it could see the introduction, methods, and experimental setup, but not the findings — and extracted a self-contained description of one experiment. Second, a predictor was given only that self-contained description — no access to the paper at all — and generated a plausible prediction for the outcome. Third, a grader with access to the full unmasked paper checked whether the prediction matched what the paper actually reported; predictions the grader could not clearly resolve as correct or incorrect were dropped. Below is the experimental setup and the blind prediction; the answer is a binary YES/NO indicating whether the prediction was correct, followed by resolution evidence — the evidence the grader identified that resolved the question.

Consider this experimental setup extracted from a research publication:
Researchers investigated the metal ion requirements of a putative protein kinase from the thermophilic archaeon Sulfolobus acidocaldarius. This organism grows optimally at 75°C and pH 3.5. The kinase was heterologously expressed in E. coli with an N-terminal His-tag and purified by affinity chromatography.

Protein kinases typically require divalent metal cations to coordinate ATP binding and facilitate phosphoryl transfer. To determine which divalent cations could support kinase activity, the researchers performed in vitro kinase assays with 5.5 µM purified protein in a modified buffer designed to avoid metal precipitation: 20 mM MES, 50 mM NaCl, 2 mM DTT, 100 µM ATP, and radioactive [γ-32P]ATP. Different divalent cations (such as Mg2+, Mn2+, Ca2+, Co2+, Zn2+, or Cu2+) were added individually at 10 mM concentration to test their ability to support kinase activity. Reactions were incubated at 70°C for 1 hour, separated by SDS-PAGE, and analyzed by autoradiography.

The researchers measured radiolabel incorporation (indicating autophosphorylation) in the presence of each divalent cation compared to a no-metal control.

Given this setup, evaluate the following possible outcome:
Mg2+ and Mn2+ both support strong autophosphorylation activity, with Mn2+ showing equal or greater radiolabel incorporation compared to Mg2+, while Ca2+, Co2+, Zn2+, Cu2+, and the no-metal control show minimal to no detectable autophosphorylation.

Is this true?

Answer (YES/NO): NO